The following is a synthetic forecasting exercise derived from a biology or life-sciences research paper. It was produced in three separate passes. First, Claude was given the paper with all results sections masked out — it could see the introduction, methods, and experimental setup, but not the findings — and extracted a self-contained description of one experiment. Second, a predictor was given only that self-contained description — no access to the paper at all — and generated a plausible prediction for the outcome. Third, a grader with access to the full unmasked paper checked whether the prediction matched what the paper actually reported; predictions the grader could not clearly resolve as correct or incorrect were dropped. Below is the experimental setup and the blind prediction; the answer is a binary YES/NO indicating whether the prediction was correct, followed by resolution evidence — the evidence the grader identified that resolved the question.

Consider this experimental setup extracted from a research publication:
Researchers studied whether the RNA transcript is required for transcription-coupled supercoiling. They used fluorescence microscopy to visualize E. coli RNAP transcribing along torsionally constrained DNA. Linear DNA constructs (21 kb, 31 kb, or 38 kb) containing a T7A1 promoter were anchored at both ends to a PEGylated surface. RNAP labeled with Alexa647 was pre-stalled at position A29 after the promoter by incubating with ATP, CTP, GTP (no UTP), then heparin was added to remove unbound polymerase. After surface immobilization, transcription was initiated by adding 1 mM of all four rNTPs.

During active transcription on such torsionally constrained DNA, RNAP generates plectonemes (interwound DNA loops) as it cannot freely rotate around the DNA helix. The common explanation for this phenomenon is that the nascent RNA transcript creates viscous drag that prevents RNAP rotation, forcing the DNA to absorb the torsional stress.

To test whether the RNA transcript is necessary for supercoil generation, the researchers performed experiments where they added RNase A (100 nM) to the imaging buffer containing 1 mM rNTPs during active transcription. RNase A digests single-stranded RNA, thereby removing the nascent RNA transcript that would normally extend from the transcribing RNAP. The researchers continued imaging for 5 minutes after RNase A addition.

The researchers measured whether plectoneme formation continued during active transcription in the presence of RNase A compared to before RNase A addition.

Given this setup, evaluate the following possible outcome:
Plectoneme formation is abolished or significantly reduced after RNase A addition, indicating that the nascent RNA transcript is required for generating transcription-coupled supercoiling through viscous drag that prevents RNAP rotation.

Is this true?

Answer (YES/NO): NO